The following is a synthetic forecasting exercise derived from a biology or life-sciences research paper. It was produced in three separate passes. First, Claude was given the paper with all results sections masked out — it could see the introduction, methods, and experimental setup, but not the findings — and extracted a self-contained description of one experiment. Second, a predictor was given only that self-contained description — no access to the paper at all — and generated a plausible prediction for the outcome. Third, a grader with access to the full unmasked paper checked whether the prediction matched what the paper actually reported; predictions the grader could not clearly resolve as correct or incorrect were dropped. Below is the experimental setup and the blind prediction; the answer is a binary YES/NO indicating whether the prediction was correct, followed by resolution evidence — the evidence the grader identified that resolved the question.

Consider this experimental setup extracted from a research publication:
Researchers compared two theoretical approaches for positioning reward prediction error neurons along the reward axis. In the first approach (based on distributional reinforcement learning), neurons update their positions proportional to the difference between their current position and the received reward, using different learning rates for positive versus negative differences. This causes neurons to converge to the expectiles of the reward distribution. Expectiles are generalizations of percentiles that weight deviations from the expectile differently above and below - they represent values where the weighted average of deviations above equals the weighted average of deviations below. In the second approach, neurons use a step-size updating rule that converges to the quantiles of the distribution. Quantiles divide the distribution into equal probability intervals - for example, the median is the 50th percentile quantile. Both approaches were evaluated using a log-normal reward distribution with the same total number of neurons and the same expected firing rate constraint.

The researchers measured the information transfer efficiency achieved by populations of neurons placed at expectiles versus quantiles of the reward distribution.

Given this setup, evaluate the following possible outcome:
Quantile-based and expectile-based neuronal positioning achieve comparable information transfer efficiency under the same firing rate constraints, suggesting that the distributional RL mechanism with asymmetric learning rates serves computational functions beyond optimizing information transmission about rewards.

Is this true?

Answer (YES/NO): YES